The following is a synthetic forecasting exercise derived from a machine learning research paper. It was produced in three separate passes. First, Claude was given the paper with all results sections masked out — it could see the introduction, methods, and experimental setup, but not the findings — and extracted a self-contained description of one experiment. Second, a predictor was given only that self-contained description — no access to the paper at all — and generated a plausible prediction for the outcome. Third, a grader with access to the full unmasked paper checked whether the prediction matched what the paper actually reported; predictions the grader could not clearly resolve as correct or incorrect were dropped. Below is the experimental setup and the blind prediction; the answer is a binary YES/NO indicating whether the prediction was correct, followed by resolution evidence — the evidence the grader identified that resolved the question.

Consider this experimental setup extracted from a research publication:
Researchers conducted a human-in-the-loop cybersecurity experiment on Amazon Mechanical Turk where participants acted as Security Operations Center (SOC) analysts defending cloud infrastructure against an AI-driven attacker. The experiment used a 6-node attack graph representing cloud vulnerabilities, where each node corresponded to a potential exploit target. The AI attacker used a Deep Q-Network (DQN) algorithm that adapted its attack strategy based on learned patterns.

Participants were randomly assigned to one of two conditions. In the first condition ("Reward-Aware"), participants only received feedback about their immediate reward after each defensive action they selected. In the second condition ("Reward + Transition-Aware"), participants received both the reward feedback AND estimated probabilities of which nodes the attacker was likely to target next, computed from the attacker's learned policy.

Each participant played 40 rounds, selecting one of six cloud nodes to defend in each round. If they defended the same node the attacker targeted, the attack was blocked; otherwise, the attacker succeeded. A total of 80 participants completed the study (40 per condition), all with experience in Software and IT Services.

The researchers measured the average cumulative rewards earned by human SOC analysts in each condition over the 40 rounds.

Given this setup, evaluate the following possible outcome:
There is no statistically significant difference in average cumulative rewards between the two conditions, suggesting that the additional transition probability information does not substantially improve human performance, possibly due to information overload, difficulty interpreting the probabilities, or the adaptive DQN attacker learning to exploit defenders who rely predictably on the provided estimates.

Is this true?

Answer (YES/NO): NO